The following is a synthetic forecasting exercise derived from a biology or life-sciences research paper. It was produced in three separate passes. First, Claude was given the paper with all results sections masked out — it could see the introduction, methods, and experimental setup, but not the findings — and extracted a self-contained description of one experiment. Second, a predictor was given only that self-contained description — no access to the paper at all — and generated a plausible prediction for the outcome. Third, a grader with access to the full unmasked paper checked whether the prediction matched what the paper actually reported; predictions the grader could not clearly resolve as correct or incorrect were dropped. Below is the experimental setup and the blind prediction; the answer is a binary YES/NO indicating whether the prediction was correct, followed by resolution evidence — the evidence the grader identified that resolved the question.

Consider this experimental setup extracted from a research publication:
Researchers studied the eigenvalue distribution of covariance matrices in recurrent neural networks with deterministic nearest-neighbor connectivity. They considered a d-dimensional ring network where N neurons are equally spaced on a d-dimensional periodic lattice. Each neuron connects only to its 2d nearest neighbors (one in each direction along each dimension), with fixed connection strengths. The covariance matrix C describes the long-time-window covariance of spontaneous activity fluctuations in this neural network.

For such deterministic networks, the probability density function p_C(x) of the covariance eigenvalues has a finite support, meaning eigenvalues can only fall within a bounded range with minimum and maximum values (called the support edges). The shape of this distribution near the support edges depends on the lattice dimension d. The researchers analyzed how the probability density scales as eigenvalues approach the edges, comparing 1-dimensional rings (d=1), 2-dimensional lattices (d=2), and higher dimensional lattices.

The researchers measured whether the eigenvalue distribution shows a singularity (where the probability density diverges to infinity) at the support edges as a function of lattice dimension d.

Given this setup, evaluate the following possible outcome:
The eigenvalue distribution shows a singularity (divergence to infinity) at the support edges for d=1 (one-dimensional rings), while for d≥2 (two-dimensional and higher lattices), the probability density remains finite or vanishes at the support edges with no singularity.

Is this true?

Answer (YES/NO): YES